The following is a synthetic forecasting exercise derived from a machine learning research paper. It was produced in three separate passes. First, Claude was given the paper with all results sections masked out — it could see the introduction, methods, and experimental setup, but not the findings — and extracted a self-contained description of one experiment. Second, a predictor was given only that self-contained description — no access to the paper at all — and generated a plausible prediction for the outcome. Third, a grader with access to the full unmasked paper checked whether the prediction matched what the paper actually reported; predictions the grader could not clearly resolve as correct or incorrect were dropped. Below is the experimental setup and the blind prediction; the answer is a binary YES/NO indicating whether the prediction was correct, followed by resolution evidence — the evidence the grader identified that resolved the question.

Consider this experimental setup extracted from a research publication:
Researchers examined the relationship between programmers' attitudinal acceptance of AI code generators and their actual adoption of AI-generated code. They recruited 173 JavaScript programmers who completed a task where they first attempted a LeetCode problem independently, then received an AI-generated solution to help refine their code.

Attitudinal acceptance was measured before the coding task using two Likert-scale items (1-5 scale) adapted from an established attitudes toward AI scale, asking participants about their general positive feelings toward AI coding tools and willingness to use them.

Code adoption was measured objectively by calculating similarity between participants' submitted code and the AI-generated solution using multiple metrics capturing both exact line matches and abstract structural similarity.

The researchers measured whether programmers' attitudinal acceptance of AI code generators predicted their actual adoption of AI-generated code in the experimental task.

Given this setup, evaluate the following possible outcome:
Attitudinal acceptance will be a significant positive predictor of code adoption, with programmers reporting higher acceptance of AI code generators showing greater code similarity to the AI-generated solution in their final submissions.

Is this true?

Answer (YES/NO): NO